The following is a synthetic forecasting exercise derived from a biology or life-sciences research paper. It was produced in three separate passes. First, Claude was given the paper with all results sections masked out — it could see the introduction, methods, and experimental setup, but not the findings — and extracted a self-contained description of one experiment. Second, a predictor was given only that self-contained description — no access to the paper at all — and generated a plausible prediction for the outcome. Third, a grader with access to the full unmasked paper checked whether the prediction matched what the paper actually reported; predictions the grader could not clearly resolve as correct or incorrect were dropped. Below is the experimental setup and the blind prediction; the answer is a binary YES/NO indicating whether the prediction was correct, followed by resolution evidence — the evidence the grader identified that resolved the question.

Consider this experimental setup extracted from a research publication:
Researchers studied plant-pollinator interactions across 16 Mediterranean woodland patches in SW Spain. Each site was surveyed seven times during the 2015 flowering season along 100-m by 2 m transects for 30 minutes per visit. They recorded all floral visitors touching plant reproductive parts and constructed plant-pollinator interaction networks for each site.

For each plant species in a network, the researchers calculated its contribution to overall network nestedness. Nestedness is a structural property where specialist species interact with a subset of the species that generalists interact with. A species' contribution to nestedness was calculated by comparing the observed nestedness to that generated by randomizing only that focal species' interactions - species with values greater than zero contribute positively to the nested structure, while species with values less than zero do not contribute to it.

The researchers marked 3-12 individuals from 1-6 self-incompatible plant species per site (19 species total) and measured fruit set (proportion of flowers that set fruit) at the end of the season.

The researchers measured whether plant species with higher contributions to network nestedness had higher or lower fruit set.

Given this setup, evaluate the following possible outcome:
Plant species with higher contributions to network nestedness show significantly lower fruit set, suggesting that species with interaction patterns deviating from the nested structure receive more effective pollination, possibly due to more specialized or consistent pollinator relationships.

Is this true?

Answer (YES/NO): NO